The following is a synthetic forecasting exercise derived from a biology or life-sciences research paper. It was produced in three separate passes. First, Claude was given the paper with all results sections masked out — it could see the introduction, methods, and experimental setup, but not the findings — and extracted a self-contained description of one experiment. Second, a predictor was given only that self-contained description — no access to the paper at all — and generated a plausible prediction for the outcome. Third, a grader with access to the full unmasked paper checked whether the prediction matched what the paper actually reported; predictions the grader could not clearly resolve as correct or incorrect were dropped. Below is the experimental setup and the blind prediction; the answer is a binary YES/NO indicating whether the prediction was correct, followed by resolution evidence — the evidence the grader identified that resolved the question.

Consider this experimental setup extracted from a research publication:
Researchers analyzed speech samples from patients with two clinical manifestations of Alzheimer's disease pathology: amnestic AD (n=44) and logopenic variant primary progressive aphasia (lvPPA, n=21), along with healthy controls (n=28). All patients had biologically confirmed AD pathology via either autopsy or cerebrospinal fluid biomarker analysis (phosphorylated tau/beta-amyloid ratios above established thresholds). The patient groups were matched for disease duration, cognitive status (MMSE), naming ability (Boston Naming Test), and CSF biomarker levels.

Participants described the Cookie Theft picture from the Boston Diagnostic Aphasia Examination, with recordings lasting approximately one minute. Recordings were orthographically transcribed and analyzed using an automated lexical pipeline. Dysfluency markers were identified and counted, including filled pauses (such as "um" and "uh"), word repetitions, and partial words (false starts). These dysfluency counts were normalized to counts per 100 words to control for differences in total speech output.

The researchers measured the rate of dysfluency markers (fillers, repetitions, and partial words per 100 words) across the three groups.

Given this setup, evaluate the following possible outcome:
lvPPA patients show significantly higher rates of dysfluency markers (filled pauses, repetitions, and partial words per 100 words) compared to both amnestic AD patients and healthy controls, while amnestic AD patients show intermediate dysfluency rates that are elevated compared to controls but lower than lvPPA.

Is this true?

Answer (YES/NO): NO